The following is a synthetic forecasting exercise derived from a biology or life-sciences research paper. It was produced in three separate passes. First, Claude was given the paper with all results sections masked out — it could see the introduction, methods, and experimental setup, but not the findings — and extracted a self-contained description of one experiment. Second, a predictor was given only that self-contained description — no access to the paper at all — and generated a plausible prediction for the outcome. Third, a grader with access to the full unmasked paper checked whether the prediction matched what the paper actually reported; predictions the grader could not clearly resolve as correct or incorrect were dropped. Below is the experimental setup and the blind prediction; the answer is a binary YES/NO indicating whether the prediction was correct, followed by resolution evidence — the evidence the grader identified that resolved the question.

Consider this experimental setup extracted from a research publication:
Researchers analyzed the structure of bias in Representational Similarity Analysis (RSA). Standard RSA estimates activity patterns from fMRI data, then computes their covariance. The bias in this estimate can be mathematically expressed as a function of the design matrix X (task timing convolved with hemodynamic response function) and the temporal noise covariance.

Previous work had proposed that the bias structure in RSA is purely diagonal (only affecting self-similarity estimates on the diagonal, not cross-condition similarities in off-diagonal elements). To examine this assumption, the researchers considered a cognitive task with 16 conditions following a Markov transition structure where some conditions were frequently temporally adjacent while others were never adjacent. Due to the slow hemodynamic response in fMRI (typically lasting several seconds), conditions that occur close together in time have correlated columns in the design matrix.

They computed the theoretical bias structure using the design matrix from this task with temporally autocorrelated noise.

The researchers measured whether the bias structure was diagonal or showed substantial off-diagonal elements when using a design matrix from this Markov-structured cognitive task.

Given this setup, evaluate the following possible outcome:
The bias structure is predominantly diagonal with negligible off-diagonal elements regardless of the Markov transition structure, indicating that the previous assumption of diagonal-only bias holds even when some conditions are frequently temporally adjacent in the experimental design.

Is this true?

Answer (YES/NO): NO